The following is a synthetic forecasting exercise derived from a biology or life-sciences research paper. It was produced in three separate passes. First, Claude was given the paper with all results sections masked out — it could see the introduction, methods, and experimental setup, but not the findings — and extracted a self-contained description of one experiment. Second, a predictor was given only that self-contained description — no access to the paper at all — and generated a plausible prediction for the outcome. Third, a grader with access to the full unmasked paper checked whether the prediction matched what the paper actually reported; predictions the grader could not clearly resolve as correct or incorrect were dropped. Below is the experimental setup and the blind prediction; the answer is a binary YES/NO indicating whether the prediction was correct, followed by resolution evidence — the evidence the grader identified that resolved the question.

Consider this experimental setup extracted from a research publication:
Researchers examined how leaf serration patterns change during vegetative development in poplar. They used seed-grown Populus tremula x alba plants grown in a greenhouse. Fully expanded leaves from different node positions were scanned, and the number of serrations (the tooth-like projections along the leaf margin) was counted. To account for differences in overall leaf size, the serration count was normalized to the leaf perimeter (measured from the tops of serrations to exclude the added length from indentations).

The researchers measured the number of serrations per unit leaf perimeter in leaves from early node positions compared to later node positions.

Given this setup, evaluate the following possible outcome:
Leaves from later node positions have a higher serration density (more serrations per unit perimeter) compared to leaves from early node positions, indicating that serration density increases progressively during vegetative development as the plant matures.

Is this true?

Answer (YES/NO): NO